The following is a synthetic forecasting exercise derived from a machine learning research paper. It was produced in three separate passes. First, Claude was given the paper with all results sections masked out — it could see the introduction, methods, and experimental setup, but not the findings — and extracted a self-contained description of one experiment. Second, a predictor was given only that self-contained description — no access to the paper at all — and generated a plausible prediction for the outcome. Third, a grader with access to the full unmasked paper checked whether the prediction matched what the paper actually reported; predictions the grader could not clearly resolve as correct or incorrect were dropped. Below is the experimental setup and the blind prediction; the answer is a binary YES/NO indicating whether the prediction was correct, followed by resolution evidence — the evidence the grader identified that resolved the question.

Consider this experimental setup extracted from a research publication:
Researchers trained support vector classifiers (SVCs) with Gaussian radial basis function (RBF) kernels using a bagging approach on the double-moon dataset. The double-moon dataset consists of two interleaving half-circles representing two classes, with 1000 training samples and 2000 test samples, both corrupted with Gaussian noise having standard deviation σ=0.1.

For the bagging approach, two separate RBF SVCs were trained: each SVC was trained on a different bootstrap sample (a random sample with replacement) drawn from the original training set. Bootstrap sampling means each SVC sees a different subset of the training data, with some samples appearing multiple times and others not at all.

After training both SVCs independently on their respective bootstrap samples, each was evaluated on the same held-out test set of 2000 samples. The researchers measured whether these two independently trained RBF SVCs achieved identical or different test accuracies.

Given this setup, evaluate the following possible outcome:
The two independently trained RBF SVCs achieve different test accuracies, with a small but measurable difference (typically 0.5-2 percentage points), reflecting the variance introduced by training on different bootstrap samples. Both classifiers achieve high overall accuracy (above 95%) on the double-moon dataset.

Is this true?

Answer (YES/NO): NO